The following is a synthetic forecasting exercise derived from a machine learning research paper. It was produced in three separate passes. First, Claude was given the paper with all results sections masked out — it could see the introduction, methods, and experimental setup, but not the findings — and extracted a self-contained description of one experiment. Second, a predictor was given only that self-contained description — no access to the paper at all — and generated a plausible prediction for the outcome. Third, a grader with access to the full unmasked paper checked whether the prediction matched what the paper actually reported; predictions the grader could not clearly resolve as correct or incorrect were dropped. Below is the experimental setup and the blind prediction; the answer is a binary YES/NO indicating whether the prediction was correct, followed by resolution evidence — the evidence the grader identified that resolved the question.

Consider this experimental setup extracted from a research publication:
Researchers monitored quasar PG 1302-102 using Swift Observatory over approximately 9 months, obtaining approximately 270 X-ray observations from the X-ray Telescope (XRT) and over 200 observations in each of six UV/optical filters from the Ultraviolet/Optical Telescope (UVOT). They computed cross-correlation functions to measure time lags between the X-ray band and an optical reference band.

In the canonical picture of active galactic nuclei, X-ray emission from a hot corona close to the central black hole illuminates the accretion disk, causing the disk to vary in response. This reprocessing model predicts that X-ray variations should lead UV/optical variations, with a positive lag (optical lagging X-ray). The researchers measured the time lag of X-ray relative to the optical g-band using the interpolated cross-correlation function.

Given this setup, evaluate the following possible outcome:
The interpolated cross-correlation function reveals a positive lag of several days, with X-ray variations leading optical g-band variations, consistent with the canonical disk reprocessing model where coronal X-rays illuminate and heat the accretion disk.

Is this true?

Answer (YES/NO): NO